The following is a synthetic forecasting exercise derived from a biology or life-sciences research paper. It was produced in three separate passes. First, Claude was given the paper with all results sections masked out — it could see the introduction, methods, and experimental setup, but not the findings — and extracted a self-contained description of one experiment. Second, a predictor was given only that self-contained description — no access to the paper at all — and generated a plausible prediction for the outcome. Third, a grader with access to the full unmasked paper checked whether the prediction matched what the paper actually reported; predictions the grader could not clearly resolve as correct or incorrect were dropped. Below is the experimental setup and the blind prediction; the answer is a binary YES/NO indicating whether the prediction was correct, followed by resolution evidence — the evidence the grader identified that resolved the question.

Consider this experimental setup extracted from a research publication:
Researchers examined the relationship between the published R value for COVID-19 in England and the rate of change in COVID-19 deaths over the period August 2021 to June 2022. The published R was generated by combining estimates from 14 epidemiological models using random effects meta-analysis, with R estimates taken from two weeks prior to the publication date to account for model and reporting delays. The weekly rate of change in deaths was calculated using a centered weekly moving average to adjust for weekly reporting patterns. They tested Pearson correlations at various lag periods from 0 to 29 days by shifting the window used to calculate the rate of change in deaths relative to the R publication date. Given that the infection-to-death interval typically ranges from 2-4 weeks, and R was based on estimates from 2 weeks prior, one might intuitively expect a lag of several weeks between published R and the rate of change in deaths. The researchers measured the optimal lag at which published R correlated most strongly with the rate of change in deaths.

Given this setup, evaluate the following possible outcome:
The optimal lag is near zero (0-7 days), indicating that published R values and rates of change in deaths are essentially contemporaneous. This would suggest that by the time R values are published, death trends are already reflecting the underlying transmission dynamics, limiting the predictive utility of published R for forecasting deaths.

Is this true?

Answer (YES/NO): YES